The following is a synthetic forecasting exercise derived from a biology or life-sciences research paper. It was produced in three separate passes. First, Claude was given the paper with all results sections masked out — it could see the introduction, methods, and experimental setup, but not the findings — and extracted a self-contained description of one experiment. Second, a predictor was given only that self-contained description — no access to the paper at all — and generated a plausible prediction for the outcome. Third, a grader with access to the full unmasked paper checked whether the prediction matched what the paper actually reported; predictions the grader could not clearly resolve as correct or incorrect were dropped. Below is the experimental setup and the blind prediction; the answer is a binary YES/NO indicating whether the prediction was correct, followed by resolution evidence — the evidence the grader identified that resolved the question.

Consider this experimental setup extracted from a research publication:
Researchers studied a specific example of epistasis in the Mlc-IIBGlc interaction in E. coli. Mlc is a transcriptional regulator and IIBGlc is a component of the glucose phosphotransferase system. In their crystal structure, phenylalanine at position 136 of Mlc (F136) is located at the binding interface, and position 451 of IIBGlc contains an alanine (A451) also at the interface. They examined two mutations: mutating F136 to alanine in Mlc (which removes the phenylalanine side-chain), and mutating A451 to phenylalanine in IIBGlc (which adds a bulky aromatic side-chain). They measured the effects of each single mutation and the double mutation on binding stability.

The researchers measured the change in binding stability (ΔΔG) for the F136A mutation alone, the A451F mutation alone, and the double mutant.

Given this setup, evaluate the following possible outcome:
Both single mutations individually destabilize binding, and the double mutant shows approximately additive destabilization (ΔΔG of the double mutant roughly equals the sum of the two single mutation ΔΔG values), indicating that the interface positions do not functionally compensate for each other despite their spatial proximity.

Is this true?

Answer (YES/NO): NO